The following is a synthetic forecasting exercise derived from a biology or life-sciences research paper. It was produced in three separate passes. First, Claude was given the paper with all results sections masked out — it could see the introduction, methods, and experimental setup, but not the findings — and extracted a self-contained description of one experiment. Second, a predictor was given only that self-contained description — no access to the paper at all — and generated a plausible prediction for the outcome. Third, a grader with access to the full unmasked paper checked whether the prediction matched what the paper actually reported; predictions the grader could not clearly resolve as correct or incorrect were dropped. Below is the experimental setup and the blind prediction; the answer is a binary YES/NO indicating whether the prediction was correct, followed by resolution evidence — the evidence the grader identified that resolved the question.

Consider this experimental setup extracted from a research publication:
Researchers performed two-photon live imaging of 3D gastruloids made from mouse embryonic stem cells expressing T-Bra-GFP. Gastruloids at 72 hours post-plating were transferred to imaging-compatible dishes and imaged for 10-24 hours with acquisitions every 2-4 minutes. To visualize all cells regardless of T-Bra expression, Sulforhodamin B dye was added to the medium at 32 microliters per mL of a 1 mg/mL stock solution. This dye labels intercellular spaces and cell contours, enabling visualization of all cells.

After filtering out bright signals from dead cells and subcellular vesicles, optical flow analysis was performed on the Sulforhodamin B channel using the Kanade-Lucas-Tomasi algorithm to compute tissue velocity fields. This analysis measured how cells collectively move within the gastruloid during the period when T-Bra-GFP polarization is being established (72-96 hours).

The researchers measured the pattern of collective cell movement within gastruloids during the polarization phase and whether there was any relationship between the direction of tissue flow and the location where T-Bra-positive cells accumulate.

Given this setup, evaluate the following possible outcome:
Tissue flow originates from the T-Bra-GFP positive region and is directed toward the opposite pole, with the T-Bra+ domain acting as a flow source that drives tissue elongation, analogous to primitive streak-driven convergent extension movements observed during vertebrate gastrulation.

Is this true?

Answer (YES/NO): NO